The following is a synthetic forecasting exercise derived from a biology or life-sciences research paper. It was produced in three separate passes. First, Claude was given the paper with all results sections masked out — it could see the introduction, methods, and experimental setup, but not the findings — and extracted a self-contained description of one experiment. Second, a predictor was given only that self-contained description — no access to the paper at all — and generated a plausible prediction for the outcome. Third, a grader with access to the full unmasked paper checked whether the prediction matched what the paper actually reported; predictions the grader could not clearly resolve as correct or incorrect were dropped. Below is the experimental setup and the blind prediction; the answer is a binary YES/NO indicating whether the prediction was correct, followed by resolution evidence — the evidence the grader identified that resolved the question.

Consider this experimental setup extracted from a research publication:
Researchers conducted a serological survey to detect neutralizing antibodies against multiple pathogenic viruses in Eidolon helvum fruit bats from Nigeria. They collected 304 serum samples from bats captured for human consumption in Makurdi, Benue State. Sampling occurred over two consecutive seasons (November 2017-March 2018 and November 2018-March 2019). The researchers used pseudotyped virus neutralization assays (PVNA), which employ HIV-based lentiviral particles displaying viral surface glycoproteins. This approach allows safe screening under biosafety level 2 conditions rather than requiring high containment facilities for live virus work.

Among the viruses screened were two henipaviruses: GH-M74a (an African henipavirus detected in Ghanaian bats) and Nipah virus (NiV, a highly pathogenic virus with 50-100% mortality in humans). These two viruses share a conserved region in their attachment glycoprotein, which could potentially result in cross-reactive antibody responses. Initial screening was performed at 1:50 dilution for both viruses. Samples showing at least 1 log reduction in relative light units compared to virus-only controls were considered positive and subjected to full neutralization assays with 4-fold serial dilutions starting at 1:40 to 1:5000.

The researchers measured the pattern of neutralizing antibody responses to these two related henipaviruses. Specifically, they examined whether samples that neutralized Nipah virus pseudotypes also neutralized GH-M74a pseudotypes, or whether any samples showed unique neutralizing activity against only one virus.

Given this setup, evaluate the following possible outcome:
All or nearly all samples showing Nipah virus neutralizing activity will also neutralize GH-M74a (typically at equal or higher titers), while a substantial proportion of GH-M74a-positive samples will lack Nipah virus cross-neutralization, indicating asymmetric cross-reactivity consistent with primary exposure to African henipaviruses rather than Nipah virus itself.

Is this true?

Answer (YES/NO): NO